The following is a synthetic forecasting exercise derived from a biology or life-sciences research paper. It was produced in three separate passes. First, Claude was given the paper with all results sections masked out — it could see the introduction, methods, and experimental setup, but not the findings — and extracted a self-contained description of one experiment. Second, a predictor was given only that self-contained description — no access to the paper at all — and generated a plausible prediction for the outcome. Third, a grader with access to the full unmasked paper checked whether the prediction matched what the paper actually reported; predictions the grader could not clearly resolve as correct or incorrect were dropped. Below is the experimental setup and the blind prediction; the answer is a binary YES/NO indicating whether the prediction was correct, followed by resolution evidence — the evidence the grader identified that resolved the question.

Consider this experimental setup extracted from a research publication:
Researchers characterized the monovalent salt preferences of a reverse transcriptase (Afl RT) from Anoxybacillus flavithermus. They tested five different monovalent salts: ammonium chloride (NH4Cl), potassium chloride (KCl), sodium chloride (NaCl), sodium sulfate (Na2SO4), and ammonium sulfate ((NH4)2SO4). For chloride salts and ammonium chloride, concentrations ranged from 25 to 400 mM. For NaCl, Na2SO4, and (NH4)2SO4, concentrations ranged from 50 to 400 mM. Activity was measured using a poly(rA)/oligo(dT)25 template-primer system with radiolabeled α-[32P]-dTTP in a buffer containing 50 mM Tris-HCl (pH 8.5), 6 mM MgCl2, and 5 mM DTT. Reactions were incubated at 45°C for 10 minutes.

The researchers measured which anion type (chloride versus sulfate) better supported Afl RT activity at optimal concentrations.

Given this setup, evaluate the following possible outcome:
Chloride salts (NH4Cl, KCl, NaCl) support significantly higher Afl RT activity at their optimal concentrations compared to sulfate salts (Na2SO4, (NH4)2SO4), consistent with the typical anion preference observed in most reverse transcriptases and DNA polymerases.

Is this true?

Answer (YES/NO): NO